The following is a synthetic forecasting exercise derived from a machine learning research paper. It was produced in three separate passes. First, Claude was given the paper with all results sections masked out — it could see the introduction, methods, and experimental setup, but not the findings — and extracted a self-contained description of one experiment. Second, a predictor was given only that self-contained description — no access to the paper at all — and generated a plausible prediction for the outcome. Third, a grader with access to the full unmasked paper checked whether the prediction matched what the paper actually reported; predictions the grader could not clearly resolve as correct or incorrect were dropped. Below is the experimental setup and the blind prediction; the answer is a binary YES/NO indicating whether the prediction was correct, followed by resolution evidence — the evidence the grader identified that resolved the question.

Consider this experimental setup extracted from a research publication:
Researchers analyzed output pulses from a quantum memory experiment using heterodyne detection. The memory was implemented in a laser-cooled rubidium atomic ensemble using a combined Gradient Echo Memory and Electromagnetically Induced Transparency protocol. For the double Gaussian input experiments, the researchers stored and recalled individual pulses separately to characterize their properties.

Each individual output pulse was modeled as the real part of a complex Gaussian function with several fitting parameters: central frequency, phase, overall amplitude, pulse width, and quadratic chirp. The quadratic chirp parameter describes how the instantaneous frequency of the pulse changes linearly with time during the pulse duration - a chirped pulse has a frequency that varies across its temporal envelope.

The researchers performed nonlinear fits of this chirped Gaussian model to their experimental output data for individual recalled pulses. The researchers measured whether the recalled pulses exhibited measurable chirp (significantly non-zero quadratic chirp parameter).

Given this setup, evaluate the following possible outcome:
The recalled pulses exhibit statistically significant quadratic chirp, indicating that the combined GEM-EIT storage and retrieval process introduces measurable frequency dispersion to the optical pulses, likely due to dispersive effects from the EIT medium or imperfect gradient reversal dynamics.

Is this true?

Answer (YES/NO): YES